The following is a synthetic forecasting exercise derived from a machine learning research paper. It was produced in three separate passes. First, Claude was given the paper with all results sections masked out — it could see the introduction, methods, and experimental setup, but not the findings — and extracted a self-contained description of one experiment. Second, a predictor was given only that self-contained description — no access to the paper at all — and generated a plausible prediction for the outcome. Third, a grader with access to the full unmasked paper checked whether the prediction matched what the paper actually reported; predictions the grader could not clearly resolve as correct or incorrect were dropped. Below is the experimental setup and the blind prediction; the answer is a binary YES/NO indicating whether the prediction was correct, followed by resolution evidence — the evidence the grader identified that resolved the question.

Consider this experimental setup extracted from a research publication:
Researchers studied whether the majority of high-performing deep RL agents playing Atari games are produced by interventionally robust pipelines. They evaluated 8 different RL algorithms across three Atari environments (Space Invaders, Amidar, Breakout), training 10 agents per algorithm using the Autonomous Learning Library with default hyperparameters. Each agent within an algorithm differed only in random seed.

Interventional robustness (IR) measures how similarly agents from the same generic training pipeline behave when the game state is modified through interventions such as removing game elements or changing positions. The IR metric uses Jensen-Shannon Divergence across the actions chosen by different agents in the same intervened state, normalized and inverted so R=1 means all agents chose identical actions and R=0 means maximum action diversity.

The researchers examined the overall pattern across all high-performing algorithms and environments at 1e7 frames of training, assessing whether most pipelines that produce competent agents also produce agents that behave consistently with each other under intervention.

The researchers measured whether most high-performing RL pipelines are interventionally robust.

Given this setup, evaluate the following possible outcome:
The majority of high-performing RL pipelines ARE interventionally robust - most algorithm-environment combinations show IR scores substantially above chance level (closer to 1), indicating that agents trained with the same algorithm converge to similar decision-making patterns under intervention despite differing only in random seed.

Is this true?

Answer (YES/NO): NO